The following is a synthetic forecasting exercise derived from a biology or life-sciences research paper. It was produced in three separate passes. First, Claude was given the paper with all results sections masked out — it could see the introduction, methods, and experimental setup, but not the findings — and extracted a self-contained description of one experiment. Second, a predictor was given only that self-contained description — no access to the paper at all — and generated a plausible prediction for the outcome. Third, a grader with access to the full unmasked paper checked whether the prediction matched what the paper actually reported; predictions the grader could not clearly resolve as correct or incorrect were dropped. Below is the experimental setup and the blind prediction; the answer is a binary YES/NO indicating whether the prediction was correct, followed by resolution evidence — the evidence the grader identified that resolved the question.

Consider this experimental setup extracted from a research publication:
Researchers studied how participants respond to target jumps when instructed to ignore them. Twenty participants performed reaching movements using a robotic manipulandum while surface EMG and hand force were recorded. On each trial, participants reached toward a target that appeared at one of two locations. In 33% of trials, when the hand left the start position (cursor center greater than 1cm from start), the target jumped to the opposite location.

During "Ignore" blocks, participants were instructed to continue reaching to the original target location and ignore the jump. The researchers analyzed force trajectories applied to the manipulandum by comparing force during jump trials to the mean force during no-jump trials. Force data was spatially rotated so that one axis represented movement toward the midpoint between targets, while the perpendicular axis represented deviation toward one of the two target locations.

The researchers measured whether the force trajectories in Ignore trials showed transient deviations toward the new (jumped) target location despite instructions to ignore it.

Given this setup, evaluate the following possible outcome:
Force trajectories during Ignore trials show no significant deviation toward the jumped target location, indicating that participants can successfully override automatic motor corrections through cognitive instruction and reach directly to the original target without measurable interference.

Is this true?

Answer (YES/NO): NO